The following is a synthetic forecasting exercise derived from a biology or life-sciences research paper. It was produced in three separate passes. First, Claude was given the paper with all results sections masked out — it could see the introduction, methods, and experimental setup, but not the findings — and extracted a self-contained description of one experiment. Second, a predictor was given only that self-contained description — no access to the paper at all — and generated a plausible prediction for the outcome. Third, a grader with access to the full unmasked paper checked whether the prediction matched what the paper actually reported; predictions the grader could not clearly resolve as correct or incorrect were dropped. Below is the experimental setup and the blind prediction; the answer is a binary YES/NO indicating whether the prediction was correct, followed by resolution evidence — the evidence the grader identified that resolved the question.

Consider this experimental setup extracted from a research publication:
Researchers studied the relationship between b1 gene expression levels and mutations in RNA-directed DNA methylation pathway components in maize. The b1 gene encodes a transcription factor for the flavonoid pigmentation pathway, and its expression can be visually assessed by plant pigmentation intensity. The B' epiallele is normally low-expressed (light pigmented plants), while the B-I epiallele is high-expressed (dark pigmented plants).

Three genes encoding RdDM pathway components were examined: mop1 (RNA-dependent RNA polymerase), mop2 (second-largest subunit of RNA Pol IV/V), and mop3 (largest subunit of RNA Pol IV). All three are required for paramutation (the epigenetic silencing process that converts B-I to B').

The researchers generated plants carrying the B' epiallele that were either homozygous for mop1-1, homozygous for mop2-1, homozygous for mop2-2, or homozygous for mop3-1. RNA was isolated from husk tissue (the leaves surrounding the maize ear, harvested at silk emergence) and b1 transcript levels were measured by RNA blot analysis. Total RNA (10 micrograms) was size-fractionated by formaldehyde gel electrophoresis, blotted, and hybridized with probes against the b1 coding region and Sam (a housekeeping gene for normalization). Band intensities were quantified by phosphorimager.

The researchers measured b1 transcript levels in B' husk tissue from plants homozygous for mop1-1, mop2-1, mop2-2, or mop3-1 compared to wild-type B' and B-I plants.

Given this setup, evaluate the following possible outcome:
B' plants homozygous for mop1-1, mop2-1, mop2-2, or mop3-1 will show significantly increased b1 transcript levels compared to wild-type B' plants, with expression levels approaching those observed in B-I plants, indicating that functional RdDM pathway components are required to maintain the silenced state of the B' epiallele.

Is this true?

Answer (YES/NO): NO